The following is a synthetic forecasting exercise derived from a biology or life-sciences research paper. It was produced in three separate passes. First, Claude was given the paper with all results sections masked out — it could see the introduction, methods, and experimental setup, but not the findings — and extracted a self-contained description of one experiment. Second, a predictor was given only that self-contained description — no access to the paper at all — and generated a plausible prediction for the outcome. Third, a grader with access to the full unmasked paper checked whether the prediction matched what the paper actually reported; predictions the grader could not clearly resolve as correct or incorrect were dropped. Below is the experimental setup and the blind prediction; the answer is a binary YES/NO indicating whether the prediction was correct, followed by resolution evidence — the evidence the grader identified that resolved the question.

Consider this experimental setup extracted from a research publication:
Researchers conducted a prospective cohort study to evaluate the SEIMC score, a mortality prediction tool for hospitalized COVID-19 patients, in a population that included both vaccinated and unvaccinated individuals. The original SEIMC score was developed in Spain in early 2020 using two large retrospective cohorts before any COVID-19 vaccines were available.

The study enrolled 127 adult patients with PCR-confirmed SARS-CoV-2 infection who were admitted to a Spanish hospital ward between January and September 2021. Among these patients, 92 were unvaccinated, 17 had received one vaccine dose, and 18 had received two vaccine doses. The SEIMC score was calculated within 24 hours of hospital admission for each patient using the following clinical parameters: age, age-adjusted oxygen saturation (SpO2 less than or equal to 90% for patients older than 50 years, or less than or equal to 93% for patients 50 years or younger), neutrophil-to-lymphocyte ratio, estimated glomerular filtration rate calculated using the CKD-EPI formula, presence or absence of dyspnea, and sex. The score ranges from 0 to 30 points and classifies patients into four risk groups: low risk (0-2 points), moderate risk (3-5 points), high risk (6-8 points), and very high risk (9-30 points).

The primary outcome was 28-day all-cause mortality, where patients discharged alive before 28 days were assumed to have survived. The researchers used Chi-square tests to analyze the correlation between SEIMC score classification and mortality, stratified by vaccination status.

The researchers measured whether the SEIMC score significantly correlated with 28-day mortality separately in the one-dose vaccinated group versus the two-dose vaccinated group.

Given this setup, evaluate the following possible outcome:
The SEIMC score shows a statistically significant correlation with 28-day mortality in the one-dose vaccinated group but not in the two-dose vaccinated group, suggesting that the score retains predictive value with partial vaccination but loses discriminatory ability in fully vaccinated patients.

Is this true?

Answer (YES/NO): NO